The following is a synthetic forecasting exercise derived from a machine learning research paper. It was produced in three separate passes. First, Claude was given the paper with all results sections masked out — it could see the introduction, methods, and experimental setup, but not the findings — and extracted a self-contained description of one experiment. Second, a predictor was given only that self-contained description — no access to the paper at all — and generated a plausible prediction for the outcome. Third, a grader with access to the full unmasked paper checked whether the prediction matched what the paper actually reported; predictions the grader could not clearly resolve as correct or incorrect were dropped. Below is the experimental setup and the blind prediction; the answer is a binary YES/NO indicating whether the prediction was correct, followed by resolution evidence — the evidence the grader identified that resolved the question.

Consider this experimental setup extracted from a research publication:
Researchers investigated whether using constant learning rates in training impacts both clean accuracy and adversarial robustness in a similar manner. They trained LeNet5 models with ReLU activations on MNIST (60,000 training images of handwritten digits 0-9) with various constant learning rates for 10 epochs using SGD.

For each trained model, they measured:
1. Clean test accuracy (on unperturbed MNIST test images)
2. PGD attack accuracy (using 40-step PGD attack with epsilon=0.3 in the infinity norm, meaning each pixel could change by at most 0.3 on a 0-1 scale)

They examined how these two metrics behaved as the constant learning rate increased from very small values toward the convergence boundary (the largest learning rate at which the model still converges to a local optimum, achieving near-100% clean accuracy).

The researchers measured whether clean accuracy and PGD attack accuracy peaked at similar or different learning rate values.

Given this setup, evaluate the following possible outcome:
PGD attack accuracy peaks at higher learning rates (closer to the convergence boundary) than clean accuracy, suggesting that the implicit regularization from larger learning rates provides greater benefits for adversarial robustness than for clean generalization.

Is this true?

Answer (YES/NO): NO